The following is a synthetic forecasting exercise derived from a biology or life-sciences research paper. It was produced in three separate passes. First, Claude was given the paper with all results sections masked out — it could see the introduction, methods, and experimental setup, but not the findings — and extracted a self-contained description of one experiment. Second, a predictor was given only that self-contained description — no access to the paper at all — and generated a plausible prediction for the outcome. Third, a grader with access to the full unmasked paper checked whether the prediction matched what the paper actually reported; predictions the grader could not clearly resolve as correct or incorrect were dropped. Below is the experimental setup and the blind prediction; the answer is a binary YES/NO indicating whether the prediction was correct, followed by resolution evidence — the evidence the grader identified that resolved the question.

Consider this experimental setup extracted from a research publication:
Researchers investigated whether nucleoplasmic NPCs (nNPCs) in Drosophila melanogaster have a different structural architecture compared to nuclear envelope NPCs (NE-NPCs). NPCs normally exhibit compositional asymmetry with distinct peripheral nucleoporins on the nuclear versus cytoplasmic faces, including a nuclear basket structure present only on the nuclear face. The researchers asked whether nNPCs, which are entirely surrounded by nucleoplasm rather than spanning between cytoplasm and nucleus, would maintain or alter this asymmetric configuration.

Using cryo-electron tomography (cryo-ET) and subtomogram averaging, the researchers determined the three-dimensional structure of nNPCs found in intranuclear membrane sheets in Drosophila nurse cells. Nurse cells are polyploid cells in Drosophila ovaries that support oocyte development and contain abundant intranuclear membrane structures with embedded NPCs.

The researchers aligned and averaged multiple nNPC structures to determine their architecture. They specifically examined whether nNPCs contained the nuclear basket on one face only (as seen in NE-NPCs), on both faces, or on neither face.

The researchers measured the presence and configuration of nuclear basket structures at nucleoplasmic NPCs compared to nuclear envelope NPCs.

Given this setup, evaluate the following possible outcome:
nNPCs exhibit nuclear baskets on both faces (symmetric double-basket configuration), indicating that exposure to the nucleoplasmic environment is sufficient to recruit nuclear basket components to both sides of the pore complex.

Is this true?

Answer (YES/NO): YES